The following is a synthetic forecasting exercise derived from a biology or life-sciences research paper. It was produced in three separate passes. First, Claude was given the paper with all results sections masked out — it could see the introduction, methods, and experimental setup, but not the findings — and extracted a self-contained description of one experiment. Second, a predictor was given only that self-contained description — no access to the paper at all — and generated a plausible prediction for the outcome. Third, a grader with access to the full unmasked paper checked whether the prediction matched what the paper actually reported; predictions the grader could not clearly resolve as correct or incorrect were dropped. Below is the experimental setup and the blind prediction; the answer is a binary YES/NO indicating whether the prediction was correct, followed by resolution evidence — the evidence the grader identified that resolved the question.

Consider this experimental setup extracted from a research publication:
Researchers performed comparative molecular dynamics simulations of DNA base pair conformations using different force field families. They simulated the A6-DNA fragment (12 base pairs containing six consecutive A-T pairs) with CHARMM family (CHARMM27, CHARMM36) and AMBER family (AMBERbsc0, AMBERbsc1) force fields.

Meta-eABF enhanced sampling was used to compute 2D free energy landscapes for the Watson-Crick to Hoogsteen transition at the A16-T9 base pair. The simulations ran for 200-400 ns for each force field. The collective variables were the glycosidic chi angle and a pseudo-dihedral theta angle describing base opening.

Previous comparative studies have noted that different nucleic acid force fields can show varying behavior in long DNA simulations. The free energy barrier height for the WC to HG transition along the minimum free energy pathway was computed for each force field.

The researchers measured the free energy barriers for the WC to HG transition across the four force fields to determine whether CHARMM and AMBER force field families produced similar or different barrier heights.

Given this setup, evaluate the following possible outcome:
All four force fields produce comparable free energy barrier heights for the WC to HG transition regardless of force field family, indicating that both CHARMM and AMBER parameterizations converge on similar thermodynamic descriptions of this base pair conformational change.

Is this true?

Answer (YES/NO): NO